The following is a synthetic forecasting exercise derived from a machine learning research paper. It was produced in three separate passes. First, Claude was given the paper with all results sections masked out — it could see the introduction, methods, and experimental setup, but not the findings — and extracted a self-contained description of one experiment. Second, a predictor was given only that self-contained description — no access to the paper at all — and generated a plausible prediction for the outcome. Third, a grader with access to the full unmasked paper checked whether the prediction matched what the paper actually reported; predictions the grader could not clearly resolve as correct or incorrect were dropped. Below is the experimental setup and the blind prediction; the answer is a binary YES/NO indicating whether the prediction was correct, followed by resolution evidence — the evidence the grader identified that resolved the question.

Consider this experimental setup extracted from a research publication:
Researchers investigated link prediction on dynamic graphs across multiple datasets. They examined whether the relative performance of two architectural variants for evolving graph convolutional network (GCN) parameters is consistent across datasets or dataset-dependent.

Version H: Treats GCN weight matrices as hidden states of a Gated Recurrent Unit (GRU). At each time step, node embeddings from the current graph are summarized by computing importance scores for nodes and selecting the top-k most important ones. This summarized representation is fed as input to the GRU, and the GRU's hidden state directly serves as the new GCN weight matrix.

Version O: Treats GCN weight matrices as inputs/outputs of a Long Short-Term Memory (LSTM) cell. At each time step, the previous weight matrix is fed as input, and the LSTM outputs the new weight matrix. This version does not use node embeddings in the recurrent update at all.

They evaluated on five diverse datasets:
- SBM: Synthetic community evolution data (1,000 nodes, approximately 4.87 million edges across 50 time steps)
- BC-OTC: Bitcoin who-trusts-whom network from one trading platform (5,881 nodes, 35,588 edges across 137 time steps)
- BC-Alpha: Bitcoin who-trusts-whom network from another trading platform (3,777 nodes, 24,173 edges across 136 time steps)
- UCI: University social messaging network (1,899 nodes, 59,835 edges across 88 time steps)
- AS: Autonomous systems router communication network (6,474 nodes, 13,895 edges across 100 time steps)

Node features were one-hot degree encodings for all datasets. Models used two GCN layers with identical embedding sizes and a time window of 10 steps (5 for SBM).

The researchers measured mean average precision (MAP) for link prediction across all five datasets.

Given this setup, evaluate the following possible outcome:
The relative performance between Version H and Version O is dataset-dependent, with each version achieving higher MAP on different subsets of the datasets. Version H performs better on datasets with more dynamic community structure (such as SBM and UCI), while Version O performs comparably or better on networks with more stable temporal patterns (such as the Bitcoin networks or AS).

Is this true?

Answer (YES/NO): NO